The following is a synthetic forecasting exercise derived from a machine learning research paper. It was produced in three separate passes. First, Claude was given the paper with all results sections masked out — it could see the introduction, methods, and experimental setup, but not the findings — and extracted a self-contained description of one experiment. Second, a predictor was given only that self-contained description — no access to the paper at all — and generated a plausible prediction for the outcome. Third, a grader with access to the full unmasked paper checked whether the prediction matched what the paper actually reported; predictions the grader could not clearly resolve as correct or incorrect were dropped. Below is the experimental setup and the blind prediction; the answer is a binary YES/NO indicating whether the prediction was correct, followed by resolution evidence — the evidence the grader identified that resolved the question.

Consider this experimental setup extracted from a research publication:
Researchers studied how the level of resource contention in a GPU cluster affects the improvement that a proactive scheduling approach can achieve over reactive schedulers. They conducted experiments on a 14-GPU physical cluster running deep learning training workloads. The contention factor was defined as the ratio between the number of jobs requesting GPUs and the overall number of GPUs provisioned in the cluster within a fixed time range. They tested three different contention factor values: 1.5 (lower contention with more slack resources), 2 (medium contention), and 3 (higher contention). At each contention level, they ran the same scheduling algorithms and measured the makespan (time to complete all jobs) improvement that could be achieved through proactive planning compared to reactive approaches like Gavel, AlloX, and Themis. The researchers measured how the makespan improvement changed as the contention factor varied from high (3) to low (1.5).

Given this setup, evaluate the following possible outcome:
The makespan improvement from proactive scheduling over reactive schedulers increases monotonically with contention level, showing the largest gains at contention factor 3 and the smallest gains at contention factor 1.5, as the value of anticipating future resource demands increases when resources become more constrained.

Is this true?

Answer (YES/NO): YES